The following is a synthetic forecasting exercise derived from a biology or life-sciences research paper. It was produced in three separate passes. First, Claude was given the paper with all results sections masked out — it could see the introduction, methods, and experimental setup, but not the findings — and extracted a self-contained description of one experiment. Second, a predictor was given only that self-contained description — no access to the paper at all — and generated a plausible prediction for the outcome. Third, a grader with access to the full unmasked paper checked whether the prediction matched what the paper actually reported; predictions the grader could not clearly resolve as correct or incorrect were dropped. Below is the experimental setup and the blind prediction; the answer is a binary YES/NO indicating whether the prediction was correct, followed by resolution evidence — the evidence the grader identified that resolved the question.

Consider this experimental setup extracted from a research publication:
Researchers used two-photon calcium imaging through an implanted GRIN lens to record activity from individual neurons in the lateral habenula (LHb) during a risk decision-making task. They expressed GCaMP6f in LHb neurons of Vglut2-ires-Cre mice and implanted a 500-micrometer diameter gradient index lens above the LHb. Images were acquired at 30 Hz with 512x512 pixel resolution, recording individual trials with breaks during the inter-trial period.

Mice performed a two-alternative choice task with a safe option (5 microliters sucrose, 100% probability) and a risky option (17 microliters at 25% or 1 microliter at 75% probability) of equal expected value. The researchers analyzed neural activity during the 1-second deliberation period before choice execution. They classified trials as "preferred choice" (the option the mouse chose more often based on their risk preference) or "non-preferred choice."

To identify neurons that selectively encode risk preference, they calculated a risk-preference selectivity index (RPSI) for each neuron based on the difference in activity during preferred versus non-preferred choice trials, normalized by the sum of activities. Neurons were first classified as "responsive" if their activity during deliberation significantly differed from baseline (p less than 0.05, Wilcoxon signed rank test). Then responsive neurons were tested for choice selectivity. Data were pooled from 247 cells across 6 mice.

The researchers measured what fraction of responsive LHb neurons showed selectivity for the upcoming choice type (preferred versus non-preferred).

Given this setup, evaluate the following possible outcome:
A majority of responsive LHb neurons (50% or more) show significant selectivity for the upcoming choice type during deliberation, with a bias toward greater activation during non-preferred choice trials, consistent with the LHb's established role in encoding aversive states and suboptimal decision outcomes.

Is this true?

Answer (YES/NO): NO